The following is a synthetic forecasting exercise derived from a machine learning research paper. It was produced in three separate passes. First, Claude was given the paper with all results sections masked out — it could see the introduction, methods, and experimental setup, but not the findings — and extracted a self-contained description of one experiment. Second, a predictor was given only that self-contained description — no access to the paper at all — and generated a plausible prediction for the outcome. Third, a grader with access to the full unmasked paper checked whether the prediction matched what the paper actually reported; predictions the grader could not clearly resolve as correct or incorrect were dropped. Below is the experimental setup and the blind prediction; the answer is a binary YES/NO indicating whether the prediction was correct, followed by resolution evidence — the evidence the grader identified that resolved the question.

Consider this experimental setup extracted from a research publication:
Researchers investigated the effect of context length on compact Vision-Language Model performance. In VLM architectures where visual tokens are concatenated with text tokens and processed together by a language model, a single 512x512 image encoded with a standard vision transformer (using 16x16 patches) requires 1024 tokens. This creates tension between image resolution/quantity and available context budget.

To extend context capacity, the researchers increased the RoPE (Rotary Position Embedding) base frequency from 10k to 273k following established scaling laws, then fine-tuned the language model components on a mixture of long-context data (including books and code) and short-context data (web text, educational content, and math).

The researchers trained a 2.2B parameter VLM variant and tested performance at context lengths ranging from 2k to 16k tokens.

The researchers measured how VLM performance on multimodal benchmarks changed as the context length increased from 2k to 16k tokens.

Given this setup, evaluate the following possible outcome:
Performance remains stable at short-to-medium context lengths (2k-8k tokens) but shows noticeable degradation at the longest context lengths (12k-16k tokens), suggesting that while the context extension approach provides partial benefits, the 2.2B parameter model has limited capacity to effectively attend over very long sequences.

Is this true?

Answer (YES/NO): NO